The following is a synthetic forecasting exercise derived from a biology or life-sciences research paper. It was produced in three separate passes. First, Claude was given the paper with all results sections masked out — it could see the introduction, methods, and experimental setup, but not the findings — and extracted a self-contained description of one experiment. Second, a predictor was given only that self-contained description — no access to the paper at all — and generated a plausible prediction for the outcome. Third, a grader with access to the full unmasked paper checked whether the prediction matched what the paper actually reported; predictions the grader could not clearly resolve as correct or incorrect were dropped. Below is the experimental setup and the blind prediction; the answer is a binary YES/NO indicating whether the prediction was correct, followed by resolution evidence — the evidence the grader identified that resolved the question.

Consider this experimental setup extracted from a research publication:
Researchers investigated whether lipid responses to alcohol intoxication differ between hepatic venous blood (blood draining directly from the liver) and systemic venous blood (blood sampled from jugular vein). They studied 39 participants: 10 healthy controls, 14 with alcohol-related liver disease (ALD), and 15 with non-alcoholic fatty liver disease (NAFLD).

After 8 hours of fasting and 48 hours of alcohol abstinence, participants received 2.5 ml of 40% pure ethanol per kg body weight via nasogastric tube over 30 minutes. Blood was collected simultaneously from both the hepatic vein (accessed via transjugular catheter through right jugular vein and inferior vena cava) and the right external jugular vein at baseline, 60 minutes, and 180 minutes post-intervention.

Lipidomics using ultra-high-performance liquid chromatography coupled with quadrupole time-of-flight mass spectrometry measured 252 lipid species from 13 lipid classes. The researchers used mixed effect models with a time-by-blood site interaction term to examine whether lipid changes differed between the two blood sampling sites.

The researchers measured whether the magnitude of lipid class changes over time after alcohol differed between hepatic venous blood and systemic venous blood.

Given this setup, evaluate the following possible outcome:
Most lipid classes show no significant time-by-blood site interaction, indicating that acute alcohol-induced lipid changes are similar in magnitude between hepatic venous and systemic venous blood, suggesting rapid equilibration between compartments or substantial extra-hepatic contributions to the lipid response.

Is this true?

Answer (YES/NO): YES